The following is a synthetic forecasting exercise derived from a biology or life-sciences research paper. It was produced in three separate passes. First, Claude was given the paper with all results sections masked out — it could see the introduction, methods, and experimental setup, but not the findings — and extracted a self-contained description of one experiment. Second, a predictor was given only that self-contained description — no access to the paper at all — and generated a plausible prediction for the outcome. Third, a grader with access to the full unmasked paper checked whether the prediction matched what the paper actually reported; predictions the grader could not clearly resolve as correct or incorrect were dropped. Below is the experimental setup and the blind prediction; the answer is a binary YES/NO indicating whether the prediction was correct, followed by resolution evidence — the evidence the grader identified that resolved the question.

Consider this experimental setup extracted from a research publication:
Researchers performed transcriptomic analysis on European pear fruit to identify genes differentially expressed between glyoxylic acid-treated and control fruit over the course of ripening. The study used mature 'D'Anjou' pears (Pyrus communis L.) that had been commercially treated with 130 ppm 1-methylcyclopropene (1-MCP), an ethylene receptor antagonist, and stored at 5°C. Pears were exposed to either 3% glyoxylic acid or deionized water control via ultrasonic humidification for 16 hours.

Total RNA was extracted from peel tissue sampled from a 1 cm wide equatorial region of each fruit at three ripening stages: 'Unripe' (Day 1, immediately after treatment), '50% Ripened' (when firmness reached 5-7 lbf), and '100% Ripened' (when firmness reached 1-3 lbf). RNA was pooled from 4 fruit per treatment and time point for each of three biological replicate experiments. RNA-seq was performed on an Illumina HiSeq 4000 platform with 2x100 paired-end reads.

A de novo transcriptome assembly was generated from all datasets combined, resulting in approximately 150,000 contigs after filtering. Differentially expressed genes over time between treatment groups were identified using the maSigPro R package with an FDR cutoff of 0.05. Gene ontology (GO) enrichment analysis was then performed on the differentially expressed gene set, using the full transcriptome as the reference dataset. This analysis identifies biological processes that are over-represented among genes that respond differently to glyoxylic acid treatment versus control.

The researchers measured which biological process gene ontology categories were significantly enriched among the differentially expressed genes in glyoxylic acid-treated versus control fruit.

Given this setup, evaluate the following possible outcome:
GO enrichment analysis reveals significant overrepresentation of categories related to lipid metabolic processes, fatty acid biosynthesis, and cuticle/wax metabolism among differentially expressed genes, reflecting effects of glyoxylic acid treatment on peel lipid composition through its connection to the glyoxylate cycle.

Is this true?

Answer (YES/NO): NO